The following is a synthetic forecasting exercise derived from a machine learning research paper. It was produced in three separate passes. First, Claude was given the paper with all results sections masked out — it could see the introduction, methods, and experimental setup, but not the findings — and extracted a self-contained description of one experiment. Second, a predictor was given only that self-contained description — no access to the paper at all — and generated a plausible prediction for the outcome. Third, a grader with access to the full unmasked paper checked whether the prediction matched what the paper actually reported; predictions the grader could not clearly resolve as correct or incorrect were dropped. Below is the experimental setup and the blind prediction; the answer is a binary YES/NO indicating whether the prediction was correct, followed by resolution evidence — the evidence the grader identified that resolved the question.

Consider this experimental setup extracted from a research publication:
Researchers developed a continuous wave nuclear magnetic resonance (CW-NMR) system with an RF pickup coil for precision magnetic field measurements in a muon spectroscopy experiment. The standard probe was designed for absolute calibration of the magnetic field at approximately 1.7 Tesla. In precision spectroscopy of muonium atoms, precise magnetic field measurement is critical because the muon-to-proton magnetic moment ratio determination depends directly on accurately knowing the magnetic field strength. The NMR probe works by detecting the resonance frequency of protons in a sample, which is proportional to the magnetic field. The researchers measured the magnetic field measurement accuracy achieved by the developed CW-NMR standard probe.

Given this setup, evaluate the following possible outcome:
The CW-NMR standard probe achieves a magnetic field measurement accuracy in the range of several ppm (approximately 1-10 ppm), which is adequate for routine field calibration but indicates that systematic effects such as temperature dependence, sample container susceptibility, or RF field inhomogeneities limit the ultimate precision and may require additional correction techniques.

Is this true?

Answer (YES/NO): NO